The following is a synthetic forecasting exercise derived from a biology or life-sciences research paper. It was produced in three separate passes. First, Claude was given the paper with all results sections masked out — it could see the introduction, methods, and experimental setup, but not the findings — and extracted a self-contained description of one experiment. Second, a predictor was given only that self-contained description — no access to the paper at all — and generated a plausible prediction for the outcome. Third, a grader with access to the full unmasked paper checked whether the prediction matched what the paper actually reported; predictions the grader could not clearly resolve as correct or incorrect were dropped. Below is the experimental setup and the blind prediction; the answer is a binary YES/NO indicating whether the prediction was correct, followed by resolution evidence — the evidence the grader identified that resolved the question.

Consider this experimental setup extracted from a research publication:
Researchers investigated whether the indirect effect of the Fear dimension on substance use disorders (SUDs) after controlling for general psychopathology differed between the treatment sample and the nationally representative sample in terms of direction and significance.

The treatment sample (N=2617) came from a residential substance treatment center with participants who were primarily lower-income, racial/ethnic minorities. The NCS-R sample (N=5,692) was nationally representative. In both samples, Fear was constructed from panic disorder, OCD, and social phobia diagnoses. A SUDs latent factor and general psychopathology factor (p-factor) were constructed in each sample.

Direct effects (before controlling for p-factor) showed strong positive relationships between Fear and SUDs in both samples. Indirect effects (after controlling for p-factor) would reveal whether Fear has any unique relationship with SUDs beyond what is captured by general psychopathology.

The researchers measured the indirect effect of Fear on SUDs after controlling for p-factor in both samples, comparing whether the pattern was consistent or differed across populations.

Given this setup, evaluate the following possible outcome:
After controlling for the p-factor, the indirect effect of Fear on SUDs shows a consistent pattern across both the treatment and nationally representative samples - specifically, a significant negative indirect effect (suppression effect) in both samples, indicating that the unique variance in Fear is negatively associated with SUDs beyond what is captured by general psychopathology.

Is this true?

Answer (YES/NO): NO